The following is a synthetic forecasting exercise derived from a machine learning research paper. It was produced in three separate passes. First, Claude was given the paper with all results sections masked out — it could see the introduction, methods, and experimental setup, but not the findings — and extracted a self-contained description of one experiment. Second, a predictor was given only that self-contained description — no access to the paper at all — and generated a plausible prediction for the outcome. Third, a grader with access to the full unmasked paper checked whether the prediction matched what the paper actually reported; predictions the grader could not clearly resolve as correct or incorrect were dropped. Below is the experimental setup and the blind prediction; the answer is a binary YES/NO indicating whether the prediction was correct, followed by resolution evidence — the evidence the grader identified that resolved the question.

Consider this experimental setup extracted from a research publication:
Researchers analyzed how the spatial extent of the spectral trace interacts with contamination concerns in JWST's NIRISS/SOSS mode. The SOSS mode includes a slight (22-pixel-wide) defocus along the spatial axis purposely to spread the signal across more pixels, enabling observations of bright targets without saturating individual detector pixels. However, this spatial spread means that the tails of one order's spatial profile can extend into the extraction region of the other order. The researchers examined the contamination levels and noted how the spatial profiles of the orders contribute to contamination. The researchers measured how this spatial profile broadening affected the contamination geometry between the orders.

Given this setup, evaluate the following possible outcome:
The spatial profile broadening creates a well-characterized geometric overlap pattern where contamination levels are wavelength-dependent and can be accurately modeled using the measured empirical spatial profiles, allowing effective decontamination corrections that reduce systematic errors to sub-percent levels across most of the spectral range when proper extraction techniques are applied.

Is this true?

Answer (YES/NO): YES